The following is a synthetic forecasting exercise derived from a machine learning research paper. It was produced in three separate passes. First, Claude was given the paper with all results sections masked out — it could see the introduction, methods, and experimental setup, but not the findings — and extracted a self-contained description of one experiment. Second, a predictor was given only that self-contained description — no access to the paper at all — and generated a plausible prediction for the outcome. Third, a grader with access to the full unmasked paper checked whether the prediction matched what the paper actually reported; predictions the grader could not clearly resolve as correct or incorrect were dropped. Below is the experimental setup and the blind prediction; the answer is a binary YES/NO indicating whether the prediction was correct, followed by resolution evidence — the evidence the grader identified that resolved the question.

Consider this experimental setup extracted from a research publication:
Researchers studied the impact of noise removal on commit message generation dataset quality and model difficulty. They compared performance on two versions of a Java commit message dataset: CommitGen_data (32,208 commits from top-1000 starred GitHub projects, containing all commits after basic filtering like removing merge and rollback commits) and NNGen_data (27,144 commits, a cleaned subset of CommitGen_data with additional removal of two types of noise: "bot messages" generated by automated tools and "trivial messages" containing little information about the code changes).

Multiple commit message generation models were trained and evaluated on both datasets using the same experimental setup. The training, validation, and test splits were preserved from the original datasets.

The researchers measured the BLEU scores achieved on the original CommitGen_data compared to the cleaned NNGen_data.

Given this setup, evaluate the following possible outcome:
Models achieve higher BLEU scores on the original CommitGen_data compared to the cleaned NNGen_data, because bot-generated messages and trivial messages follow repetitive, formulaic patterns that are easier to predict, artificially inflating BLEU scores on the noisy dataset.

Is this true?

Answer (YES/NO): YES